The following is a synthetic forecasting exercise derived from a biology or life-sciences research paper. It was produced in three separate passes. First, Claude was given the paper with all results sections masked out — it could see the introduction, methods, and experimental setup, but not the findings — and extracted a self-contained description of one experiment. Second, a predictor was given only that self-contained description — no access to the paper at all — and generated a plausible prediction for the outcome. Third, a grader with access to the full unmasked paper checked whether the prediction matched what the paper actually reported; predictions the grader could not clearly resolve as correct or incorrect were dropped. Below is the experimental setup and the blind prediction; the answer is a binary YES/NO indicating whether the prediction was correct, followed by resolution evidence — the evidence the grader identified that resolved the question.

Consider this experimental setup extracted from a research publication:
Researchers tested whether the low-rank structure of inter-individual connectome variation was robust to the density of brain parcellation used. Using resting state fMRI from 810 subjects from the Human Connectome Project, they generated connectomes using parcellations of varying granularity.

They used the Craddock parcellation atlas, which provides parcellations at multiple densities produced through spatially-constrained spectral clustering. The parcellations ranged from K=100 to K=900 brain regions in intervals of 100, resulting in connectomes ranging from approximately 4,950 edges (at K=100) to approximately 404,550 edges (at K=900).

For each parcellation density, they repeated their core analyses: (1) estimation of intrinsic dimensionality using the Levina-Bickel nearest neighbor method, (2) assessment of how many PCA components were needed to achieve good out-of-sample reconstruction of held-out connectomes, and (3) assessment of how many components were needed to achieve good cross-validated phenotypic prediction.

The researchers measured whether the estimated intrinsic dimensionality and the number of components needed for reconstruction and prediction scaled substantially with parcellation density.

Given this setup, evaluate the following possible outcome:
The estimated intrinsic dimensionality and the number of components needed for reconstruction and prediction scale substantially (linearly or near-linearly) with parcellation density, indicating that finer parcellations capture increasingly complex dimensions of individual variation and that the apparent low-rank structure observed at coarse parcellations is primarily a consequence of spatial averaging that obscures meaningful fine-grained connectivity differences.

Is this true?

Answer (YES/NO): NO